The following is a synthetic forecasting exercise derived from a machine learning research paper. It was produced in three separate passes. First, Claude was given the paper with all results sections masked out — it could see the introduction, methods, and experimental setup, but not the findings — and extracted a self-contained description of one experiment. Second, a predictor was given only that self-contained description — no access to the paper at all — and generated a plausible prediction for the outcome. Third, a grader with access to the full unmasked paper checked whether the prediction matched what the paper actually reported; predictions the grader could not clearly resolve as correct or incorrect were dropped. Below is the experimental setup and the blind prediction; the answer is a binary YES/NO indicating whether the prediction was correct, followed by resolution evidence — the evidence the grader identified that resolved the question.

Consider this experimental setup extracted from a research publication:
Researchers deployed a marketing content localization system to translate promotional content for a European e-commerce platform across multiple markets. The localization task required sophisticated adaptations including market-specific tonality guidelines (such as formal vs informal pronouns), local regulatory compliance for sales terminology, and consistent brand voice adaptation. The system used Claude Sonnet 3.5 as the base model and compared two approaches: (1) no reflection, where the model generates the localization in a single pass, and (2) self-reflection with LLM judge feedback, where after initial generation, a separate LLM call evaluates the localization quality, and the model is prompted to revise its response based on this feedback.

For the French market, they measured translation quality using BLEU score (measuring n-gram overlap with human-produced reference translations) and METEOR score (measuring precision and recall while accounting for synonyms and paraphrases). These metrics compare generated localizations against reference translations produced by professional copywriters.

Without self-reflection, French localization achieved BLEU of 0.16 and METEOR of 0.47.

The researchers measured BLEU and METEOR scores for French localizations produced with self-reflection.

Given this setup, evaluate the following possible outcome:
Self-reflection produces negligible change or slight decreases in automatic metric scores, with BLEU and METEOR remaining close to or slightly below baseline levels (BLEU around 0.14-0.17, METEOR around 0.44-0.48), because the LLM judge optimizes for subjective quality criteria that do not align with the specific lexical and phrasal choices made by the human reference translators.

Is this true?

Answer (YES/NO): NO